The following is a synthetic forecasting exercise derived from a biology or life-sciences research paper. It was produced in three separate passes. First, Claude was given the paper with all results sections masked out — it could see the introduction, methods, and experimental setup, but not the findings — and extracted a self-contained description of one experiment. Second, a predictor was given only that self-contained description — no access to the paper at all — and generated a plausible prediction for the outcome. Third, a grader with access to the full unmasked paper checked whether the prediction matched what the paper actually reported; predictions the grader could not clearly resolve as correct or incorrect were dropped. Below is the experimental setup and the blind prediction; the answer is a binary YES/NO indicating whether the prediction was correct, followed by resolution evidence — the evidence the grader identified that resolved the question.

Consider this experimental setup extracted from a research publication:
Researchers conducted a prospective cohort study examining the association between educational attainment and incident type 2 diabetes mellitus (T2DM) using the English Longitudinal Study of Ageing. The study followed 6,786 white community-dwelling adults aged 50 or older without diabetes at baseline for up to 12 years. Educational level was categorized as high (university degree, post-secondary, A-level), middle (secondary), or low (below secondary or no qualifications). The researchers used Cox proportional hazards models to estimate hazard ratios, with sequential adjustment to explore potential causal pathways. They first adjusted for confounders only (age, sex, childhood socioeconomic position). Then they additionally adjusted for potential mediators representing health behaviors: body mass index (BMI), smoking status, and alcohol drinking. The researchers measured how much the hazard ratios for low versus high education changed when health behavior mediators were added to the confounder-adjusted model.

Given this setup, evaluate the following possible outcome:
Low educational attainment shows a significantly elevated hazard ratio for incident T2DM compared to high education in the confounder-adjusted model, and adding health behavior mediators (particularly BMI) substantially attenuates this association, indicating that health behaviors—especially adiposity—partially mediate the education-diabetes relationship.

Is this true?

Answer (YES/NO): NO